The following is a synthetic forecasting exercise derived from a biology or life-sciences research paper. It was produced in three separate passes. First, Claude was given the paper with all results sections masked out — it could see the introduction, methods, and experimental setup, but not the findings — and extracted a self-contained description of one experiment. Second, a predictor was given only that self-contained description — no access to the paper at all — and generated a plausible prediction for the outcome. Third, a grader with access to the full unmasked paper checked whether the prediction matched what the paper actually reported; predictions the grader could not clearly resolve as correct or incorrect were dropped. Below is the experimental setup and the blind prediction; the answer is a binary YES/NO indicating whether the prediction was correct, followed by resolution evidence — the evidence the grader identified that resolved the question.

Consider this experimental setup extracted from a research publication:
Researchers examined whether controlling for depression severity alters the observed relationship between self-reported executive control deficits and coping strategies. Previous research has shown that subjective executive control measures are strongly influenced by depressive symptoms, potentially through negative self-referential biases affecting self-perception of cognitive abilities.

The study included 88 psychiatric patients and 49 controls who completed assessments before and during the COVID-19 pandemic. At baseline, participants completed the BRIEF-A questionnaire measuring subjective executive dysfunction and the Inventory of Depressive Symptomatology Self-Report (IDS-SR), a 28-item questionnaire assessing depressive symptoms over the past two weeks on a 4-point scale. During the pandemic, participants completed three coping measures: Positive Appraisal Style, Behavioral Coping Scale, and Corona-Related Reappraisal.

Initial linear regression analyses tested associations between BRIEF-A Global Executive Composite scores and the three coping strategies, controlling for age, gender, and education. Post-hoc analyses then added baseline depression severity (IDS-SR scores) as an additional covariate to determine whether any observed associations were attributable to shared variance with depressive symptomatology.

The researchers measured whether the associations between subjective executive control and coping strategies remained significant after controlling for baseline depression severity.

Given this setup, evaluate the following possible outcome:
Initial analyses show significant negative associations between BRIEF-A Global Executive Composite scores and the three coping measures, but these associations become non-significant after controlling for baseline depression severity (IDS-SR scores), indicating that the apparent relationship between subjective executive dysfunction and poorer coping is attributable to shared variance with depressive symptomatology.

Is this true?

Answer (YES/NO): NO